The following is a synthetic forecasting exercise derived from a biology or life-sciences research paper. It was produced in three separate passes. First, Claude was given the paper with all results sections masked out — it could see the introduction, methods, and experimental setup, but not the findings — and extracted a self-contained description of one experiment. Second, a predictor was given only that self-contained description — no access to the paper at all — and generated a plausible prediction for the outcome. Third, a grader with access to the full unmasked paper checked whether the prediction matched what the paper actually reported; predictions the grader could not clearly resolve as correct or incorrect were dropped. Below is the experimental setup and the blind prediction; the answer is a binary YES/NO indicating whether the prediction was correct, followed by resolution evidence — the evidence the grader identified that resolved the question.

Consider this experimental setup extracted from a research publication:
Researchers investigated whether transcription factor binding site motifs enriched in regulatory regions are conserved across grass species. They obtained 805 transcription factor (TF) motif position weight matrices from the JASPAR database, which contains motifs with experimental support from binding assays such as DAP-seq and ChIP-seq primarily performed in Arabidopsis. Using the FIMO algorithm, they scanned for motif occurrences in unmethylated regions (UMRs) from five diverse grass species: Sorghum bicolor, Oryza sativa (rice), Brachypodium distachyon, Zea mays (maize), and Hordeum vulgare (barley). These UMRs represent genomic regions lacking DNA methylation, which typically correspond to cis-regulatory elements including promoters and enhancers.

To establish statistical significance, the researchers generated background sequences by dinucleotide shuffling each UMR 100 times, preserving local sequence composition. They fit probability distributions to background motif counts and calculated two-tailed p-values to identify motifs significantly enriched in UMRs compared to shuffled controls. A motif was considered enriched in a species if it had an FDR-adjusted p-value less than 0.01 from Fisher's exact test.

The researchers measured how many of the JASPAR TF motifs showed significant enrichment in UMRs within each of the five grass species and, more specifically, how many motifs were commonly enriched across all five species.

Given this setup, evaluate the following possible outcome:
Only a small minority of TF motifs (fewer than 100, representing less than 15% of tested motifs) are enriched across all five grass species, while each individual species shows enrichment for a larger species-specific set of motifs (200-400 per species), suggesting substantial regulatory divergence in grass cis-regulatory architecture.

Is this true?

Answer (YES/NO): NO